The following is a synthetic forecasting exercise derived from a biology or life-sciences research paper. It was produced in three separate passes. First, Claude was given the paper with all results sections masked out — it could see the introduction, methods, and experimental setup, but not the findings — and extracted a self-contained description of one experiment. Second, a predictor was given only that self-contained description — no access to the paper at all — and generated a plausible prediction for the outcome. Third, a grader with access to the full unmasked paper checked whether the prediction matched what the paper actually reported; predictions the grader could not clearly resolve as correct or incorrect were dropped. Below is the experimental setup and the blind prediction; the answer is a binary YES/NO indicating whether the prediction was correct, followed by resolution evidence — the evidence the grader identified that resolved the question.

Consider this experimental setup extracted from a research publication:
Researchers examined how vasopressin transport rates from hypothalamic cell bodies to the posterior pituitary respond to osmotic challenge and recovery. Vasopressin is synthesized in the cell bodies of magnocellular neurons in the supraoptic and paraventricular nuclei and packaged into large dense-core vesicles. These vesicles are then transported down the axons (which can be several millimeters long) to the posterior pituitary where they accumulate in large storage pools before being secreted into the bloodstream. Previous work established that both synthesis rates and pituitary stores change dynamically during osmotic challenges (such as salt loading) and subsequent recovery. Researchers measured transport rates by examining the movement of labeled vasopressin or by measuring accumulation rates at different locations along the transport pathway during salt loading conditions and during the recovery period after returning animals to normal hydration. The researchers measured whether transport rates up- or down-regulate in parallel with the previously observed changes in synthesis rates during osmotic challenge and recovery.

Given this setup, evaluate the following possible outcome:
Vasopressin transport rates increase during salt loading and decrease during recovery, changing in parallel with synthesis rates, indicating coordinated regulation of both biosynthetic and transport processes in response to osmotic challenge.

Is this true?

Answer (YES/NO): YES